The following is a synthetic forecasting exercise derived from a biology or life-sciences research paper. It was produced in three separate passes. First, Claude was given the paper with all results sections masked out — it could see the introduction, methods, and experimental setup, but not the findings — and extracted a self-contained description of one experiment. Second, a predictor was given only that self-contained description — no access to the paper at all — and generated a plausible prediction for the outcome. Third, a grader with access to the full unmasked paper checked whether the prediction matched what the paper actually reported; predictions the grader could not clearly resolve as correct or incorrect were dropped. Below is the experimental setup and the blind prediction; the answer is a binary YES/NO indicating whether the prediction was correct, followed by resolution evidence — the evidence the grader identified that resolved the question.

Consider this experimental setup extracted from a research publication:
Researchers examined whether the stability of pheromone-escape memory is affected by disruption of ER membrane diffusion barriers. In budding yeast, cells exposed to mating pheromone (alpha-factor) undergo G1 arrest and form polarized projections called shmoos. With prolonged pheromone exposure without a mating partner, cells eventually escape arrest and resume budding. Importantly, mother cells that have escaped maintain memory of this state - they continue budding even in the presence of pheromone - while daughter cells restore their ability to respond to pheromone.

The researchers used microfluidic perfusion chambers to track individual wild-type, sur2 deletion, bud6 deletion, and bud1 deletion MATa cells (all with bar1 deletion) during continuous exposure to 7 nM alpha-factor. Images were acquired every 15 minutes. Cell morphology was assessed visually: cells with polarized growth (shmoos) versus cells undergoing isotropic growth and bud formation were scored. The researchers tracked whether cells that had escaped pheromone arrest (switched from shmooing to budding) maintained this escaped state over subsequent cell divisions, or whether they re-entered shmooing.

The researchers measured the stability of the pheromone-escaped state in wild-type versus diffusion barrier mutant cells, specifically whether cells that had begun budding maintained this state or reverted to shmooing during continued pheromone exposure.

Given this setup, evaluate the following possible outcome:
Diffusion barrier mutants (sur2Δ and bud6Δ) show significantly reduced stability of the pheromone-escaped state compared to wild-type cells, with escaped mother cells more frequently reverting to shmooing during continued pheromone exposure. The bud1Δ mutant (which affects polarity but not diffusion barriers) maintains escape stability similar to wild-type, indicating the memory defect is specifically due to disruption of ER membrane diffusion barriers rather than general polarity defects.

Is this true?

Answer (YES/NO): NO